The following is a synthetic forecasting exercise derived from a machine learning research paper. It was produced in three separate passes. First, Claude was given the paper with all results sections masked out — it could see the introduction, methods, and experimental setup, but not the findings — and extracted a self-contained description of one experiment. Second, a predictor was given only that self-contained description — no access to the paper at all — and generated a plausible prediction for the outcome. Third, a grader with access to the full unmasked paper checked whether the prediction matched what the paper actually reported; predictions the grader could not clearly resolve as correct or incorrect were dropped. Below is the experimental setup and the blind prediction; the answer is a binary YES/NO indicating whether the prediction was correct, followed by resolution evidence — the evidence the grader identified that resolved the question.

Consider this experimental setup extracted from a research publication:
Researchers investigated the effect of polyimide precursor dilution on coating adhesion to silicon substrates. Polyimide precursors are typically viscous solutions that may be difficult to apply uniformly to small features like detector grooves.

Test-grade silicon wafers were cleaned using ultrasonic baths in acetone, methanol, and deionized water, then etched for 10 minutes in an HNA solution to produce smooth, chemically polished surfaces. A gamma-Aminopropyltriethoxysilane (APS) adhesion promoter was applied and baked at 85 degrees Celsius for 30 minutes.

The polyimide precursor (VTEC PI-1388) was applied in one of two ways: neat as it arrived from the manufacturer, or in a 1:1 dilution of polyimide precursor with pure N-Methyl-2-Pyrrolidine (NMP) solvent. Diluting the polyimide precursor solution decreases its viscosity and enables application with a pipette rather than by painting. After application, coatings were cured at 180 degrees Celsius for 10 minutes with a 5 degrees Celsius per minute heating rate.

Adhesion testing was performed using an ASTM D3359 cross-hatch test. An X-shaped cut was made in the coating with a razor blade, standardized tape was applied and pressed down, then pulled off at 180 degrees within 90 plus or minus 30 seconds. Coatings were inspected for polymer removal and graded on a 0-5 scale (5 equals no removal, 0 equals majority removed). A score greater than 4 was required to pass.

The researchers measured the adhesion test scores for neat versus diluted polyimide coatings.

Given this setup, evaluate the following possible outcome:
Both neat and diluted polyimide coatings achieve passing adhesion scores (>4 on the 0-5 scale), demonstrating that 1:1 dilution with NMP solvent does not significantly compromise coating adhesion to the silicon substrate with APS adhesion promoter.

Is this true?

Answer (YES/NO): YES